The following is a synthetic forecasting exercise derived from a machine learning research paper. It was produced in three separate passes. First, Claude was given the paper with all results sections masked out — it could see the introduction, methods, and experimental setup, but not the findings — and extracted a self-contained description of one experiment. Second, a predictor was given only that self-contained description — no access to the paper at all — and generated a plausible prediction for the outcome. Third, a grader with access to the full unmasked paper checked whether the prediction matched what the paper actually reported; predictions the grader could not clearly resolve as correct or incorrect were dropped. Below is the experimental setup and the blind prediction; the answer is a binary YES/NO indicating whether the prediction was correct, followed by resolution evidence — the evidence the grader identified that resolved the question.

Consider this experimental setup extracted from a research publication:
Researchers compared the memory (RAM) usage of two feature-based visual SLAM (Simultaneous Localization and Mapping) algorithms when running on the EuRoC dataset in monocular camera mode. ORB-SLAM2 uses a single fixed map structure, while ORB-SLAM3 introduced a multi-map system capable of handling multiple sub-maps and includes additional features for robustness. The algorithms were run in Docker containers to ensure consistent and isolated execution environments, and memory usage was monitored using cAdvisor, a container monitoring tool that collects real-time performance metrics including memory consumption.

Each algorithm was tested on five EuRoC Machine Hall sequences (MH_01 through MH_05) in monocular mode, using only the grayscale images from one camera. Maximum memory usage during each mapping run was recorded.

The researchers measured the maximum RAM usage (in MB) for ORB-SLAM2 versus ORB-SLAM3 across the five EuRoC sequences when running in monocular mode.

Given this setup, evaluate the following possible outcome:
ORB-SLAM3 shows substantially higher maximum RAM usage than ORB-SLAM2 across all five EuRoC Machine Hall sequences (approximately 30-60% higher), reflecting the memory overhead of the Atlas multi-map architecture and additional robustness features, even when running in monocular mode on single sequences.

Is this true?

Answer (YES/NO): NO